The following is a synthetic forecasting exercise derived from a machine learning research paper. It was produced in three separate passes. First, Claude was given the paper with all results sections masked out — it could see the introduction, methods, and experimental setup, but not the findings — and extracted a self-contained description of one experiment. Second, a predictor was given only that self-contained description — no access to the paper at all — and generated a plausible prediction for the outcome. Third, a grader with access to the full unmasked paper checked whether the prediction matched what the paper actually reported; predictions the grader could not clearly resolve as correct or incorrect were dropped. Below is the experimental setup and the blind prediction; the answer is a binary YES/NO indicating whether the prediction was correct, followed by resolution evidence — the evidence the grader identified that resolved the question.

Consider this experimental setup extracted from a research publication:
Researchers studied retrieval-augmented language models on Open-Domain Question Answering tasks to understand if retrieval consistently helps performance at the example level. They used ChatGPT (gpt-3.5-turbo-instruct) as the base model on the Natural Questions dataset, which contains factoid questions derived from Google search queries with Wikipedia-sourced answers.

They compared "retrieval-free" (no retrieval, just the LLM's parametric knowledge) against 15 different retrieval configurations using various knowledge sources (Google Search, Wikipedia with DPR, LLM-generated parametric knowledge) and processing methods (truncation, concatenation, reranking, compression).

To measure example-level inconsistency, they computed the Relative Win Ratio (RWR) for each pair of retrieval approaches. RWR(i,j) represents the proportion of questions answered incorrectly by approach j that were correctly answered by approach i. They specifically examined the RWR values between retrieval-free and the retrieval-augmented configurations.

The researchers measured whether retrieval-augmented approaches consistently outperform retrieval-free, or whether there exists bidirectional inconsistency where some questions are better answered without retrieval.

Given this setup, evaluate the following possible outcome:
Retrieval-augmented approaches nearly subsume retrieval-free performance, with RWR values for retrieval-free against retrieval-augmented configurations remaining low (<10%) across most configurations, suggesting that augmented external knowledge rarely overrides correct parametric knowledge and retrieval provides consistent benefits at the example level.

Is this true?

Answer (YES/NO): NO